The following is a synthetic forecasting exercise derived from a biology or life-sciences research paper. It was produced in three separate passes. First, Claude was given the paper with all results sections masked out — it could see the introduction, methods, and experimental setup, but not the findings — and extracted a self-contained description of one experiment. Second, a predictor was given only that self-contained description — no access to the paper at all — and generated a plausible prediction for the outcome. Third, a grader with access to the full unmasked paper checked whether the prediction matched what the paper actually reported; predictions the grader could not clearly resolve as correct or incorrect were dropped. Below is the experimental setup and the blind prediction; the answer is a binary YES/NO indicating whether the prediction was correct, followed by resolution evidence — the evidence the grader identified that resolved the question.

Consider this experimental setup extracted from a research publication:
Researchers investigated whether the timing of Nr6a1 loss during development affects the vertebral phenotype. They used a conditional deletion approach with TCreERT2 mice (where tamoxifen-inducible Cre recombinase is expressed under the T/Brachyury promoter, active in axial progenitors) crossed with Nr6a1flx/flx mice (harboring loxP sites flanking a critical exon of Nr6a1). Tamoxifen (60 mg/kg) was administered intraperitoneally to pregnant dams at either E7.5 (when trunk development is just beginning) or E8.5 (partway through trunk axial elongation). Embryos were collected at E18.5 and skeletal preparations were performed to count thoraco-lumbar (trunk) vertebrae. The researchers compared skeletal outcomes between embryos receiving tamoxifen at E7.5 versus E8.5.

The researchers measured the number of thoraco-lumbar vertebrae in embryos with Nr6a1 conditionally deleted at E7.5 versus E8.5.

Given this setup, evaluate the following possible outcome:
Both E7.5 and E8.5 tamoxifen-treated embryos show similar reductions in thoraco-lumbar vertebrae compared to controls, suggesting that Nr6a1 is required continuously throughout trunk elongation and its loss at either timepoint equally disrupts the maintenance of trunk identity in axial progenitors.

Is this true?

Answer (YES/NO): NO